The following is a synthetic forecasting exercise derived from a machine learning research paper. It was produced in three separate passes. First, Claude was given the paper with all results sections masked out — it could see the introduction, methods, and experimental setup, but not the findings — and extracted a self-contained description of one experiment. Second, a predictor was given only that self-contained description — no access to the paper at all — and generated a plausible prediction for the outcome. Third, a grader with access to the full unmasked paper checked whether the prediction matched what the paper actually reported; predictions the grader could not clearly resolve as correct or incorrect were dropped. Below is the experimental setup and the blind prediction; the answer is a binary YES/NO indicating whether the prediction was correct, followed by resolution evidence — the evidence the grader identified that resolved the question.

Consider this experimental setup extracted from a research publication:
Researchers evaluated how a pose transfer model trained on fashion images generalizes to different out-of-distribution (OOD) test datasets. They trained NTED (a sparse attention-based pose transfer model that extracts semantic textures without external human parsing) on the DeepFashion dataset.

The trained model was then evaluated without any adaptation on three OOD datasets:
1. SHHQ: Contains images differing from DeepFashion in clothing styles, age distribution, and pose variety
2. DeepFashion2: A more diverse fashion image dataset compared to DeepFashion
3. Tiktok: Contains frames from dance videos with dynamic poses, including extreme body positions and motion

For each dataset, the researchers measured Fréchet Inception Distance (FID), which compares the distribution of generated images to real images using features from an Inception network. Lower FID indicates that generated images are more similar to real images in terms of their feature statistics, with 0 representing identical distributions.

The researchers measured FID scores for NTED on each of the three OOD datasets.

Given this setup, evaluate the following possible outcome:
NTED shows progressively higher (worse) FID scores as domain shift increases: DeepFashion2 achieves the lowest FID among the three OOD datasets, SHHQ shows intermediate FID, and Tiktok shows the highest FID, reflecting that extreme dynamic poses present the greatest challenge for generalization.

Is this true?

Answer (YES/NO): NO